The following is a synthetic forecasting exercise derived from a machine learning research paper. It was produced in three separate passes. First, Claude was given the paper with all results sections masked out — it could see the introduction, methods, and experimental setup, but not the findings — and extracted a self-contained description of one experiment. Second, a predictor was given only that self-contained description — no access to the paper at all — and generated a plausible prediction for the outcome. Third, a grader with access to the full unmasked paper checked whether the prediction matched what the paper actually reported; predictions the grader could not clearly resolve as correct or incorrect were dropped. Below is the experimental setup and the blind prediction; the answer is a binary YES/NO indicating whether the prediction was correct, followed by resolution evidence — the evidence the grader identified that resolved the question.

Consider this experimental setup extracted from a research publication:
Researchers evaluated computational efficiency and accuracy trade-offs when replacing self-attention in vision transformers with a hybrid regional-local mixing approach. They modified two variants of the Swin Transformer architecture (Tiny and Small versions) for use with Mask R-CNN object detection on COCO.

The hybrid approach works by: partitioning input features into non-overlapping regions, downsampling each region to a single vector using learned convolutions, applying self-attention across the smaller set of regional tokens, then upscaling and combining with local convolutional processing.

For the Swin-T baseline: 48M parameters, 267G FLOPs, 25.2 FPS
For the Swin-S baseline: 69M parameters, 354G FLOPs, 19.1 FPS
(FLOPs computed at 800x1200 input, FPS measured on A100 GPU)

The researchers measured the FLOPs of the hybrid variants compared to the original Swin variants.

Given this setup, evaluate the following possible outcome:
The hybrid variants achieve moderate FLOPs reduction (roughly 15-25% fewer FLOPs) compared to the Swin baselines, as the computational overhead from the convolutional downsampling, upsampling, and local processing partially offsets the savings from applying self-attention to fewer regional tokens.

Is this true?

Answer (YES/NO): NO